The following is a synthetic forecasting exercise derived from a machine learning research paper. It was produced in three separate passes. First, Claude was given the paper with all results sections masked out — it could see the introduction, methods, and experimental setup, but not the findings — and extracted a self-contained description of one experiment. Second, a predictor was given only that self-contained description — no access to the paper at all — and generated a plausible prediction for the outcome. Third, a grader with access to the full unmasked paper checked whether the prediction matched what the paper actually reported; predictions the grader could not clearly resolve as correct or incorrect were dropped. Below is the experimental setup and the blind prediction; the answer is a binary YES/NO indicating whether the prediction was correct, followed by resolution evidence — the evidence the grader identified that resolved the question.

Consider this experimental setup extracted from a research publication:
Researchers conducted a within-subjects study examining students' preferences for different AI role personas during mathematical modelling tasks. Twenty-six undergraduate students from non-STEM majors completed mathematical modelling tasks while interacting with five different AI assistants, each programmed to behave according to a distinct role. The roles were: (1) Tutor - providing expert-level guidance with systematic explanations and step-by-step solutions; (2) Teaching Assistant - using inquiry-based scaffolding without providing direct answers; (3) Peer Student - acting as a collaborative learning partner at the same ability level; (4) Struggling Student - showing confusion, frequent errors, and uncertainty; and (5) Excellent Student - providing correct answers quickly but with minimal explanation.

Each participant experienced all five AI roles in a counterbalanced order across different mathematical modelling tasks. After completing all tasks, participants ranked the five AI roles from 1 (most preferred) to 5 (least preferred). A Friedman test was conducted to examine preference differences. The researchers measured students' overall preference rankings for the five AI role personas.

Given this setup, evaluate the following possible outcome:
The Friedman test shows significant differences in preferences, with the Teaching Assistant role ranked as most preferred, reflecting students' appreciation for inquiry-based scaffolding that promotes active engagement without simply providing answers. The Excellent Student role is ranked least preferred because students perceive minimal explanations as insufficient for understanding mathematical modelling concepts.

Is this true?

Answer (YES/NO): NO